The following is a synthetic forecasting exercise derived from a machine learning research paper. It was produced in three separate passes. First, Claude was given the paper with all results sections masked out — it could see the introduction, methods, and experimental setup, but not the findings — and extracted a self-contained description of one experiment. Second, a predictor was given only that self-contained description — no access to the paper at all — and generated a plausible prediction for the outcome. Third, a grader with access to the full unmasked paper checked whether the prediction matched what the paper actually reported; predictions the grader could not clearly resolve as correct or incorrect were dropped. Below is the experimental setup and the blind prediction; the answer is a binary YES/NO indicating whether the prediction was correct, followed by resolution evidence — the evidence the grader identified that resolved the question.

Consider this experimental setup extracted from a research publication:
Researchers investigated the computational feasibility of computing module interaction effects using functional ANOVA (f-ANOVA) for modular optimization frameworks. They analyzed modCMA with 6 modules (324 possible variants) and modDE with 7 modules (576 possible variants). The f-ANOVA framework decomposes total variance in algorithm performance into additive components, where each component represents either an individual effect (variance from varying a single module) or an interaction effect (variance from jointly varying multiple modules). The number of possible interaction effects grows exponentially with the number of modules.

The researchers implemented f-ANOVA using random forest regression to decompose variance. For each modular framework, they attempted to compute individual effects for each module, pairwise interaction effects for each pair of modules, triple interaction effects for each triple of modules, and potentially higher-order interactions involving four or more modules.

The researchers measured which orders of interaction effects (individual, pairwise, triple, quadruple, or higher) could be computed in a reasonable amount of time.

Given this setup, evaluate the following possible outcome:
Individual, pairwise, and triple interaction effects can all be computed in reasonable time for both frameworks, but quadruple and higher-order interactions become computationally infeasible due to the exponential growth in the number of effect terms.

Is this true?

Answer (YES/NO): YES